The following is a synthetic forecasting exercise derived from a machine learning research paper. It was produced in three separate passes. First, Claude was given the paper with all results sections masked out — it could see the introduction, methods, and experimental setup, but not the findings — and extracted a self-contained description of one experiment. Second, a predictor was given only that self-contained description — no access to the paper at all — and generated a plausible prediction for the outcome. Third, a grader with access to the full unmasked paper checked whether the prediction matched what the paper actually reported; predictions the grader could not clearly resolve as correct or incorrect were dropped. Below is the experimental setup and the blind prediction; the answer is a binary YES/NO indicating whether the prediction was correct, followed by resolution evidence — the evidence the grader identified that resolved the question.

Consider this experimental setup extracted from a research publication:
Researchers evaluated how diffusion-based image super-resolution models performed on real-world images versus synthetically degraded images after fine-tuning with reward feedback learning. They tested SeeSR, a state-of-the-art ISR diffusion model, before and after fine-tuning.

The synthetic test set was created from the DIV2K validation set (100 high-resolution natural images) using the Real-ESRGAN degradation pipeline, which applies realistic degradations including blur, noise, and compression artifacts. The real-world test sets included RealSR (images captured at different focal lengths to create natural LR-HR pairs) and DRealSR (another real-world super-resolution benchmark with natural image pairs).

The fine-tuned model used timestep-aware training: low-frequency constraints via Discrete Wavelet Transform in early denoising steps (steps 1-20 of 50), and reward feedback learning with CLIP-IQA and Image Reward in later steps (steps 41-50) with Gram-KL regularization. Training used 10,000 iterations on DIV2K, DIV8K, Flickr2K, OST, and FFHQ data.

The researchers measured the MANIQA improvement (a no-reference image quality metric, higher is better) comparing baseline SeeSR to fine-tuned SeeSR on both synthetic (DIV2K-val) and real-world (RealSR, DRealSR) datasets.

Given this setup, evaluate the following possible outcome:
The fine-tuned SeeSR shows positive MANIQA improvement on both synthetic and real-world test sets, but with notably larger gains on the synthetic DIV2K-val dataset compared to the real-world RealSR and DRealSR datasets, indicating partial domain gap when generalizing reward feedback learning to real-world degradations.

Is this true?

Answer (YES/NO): YES